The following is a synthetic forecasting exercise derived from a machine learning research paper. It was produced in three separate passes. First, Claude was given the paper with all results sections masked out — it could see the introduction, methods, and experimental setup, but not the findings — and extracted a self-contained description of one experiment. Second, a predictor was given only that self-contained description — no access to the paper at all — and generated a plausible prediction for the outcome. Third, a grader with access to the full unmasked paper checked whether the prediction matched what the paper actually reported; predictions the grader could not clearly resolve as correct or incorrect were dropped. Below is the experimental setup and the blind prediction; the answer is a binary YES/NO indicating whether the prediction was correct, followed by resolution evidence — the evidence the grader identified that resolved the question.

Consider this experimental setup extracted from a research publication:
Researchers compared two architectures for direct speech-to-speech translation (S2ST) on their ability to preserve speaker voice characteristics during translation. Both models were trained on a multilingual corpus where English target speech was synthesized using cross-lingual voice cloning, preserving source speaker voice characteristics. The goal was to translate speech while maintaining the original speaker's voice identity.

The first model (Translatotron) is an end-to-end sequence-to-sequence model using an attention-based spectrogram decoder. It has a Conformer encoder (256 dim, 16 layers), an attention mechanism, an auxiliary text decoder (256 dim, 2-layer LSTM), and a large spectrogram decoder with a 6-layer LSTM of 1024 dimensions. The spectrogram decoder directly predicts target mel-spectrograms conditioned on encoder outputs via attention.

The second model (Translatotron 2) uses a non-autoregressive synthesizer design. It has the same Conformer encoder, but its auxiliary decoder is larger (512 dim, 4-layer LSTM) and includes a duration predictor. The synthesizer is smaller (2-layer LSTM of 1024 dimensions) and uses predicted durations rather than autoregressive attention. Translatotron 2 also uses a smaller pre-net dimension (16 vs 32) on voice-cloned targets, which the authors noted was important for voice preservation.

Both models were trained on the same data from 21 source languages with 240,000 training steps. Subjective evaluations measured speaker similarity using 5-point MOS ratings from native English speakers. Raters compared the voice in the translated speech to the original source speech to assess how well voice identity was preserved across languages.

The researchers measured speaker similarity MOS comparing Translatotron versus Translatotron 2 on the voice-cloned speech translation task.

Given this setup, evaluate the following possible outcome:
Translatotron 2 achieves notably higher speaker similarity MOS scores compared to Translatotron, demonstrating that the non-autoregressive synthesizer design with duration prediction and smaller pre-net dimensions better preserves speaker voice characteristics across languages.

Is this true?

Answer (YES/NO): NO